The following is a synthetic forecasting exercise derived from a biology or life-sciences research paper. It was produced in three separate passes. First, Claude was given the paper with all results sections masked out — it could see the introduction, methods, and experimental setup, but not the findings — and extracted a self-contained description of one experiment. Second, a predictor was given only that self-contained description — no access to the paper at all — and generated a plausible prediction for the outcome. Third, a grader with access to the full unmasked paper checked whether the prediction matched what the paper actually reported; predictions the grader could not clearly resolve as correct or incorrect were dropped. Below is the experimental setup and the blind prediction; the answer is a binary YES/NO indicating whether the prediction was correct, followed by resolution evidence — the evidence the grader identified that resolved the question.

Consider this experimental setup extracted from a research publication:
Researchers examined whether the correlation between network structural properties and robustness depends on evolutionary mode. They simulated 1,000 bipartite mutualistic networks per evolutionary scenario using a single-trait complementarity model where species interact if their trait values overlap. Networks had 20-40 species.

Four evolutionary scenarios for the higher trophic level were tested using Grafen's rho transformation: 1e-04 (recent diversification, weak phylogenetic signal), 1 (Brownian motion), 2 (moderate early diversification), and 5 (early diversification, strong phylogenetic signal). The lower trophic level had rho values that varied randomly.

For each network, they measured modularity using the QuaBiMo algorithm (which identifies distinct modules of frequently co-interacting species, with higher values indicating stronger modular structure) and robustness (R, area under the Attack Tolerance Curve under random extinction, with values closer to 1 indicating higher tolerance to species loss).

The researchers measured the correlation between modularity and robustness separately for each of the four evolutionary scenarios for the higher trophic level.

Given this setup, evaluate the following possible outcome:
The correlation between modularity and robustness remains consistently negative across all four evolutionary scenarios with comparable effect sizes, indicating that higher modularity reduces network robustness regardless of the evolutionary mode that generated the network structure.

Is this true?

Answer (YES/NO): YES